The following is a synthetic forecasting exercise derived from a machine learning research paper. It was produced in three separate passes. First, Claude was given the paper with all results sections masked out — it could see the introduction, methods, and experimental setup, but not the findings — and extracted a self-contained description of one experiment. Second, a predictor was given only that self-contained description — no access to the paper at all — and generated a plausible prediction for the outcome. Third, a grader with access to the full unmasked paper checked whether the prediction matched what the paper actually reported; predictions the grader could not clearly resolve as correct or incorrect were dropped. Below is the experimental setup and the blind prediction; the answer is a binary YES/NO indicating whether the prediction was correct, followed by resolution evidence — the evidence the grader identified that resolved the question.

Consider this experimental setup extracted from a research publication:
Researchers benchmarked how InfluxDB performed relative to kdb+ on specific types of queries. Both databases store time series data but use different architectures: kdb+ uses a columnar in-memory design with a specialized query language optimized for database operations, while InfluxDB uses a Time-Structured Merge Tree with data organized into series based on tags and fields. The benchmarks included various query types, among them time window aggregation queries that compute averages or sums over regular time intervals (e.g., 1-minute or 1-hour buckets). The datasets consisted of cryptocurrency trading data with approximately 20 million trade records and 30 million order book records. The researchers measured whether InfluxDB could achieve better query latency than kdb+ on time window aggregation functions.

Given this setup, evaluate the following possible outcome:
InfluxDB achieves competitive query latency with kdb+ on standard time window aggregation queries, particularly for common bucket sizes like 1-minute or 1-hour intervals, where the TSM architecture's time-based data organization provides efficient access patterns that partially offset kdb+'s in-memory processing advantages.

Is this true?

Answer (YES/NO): NO